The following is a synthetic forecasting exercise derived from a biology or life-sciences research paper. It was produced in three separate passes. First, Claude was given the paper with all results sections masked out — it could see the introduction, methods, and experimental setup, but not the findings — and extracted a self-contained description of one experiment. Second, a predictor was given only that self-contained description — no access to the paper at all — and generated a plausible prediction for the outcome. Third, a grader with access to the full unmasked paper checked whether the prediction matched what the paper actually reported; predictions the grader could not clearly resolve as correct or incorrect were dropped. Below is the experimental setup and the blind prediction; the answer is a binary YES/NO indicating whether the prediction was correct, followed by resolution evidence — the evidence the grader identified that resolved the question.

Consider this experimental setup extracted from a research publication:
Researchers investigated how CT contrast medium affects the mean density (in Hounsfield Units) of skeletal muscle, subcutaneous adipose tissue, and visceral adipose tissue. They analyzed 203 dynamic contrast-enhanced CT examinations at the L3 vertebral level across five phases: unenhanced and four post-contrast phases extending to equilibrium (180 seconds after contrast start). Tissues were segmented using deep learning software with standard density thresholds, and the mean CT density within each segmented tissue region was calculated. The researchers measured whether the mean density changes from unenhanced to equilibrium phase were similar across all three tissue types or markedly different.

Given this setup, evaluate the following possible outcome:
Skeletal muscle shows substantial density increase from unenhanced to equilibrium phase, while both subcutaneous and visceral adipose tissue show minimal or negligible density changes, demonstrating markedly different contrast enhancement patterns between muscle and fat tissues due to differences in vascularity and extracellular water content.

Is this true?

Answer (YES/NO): NO